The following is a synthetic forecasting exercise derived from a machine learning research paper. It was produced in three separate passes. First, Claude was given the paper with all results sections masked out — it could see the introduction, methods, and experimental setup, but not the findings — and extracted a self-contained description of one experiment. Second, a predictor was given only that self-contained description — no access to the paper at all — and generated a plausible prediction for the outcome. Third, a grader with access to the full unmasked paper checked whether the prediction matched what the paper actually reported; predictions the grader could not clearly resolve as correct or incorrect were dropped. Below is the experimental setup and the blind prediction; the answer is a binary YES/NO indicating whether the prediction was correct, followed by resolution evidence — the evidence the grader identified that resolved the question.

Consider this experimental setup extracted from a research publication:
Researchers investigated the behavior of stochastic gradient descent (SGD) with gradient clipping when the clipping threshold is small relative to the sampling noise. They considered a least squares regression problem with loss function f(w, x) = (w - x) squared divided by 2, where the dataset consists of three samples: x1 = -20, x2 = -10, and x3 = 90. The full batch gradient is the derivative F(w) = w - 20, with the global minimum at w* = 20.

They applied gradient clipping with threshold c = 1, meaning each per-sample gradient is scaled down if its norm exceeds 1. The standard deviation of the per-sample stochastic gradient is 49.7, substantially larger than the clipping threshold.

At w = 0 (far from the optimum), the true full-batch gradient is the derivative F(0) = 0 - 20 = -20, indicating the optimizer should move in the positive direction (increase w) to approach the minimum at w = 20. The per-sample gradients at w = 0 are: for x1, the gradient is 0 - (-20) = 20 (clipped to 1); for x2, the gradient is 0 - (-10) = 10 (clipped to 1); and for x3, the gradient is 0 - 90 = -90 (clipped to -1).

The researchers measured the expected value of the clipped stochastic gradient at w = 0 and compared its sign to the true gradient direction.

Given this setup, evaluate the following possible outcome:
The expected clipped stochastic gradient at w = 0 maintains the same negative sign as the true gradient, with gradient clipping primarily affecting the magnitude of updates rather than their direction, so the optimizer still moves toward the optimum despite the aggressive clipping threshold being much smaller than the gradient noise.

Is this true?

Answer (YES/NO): NO